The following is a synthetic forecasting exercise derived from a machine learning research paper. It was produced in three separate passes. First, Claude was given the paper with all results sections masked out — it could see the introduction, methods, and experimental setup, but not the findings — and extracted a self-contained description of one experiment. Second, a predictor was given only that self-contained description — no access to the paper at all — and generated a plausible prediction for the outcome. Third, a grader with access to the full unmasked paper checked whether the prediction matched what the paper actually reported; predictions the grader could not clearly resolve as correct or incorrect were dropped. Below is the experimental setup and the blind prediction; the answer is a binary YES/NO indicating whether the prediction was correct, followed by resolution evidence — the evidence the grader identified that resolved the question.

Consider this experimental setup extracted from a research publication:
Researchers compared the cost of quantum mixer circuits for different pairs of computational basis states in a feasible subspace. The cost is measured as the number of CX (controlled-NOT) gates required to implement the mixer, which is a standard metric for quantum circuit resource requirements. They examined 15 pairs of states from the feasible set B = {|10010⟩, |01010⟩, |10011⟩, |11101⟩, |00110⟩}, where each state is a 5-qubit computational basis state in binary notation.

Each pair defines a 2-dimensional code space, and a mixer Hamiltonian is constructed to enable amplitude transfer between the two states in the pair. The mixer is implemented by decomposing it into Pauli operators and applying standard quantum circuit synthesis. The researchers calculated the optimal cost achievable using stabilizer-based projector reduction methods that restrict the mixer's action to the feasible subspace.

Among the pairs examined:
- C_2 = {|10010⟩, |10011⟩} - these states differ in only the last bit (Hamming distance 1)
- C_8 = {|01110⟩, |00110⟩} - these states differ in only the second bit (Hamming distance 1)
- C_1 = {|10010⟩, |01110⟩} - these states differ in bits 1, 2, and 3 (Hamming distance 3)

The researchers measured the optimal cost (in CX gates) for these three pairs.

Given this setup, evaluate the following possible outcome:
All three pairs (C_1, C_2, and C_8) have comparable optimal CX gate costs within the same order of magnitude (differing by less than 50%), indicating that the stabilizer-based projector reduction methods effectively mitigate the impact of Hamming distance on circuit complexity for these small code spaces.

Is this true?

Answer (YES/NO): NO